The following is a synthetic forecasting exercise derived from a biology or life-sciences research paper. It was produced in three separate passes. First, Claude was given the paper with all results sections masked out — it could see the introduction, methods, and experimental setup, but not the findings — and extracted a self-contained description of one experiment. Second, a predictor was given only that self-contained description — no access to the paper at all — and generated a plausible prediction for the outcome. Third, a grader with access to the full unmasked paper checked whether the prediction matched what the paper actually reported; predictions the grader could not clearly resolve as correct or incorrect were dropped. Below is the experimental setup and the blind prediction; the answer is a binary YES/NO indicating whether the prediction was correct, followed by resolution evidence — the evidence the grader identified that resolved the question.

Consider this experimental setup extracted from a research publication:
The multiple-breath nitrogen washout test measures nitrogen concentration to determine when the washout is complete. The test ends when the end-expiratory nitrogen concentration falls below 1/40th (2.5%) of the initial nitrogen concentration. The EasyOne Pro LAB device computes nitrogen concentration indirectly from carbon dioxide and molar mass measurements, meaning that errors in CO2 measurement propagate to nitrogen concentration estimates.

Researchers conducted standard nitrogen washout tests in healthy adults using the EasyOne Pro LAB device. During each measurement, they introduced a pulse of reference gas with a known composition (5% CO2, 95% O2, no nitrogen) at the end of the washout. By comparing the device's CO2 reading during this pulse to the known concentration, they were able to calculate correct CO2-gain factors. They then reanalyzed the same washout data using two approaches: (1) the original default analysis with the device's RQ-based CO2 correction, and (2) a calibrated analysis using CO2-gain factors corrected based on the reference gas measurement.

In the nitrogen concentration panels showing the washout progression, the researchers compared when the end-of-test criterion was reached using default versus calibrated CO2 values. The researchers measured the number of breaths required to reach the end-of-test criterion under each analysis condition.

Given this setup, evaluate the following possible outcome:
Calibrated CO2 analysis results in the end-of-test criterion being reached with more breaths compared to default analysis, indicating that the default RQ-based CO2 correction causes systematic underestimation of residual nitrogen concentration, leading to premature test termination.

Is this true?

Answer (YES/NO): NO